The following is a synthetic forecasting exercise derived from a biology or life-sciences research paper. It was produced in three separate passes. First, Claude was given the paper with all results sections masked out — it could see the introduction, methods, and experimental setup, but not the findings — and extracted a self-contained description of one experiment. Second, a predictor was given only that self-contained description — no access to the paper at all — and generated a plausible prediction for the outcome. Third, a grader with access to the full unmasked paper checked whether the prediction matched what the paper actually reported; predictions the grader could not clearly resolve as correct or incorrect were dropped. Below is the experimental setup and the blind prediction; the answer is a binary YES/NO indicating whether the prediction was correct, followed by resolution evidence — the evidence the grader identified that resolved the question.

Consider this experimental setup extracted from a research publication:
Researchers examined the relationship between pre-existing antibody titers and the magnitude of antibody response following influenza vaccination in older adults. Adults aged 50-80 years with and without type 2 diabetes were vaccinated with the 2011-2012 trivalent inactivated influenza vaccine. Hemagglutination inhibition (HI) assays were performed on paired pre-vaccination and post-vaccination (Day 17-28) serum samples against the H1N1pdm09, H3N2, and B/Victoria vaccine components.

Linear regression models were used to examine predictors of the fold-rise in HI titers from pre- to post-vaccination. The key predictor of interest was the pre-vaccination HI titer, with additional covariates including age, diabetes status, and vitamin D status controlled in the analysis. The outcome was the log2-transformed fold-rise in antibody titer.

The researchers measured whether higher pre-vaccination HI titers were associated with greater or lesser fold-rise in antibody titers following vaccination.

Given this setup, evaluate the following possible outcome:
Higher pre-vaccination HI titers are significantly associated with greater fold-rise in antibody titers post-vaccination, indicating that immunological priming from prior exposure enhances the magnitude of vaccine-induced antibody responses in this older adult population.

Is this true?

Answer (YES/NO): NO